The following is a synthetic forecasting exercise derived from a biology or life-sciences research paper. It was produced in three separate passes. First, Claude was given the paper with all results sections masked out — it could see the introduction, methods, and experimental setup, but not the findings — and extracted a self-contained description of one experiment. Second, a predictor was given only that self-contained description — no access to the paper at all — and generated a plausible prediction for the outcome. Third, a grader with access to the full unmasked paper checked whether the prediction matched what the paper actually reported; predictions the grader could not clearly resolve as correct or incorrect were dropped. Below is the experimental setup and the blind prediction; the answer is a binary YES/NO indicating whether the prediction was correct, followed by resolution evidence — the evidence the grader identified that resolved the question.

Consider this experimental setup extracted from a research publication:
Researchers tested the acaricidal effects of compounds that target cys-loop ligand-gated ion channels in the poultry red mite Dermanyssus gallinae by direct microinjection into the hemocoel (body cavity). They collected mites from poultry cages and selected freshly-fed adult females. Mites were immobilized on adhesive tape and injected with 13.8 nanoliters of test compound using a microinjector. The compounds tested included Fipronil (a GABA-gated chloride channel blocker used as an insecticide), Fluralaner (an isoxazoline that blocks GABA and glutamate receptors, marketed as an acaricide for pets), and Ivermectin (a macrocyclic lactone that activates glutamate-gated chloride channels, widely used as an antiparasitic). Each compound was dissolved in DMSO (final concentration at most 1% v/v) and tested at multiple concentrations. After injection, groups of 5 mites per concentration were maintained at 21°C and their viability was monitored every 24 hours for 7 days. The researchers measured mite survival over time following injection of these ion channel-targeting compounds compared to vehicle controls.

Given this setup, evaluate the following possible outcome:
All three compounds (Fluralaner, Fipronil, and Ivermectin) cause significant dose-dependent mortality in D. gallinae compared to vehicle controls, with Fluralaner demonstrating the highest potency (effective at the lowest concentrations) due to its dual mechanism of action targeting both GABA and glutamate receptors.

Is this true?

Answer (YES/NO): NO